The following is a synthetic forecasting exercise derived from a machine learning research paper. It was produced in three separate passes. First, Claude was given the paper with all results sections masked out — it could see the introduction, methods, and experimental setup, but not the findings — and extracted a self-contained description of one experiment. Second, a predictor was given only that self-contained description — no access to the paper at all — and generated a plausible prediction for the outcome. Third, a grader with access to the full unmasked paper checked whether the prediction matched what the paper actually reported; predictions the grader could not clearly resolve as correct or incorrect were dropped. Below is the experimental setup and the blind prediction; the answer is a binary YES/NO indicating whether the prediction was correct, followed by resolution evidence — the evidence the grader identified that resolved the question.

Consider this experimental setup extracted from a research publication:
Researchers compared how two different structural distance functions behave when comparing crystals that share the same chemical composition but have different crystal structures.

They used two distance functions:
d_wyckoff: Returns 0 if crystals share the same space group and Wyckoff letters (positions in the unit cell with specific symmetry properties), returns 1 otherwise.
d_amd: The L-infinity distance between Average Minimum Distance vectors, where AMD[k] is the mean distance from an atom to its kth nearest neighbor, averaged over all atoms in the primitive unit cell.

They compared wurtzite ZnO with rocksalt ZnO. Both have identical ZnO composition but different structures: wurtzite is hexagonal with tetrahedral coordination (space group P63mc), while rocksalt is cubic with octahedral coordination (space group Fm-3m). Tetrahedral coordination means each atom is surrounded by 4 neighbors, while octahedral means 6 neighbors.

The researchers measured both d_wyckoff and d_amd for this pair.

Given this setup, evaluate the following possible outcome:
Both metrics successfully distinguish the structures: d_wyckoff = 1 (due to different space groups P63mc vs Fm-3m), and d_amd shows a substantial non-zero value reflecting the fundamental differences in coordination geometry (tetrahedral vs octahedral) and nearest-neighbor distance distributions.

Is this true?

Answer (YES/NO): YES